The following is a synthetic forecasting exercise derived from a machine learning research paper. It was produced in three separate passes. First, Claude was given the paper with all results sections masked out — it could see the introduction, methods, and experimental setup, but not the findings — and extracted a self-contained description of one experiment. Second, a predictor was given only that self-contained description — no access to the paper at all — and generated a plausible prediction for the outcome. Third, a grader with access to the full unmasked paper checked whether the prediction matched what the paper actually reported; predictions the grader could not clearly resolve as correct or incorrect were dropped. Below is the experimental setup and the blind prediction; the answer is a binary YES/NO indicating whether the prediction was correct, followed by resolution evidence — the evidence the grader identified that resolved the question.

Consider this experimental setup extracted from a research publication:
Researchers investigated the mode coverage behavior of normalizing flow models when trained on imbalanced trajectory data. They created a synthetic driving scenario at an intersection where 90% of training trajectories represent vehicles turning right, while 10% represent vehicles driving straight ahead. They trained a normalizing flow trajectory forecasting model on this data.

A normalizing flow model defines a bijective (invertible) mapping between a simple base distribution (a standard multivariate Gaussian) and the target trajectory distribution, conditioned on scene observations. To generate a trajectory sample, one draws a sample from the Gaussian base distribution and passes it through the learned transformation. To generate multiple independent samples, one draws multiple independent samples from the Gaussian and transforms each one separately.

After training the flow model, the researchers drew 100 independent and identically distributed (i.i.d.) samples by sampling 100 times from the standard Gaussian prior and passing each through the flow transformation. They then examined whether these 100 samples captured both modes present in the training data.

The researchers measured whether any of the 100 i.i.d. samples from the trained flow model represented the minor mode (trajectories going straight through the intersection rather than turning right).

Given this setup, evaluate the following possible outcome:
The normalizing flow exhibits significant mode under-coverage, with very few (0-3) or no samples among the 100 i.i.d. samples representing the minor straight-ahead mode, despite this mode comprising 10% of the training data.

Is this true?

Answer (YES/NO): YES